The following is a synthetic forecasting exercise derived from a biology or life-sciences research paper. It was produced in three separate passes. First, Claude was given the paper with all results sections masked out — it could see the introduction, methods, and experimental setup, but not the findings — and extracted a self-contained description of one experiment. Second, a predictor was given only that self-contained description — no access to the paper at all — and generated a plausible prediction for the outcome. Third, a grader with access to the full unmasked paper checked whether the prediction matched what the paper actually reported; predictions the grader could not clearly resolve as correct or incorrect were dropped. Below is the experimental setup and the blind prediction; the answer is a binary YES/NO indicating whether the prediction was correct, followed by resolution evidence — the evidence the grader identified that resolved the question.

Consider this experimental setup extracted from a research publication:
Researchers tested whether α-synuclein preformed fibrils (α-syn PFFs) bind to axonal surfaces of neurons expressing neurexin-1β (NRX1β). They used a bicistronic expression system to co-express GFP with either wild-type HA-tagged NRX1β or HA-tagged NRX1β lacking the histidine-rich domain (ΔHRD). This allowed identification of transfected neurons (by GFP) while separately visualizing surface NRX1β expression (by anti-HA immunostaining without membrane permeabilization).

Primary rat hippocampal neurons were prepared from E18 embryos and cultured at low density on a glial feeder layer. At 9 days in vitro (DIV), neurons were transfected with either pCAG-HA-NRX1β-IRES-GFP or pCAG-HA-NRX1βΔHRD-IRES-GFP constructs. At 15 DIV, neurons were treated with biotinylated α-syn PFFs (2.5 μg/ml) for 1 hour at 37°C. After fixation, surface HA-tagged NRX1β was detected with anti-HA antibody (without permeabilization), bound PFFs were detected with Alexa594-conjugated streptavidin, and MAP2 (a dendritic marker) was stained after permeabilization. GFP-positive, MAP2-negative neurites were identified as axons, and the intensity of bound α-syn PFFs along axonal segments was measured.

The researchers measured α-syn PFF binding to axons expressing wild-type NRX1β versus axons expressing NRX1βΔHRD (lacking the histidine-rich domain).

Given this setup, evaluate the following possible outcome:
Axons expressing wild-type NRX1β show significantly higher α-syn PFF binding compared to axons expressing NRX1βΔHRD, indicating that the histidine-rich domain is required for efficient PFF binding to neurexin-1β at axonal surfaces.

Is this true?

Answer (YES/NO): YES